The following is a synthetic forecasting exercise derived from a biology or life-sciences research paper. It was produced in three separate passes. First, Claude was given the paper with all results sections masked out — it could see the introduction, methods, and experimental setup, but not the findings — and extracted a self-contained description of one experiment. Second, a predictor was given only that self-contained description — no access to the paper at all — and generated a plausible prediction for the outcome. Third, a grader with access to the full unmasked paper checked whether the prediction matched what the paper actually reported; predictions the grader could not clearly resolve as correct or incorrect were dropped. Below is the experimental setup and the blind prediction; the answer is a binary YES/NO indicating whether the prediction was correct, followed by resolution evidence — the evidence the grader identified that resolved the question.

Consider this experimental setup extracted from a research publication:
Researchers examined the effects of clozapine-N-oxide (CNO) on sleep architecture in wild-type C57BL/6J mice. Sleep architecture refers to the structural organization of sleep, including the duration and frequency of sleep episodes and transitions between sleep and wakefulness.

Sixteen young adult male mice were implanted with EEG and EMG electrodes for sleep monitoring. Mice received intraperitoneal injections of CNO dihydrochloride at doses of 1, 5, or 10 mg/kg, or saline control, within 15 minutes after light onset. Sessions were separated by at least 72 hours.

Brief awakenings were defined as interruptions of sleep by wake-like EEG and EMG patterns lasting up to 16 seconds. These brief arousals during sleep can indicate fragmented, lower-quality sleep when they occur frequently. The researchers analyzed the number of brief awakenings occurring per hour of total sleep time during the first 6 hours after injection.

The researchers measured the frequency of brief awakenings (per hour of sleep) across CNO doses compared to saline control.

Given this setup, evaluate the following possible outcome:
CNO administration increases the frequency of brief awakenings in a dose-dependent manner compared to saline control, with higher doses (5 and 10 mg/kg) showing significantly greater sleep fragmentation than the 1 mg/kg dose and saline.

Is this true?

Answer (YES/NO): NO